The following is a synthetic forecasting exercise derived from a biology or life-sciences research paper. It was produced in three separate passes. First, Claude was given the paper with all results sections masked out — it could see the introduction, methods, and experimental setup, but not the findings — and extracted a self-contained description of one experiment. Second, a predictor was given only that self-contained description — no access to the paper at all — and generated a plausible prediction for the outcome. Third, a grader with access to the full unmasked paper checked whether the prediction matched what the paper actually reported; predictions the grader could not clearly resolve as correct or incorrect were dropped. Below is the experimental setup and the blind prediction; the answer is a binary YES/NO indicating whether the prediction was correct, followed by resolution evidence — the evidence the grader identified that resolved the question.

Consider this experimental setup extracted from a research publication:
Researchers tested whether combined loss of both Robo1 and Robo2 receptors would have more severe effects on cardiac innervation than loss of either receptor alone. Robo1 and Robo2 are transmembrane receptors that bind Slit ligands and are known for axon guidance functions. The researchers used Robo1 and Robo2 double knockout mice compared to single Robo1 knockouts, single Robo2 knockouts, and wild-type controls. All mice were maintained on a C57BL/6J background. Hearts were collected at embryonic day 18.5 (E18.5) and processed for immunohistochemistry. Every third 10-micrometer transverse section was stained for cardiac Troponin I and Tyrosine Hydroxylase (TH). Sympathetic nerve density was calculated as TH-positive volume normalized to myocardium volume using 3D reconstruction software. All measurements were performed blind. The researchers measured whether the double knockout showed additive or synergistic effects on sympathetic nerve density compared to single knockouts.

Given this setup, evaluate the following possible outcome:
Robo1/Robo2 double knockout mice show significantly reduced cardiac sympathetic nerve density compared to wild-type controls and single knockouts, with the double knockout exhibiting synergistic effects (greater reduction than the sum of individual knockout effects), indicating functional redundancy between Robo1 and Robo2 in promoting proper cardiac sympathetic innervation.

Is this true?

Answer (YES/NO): NO